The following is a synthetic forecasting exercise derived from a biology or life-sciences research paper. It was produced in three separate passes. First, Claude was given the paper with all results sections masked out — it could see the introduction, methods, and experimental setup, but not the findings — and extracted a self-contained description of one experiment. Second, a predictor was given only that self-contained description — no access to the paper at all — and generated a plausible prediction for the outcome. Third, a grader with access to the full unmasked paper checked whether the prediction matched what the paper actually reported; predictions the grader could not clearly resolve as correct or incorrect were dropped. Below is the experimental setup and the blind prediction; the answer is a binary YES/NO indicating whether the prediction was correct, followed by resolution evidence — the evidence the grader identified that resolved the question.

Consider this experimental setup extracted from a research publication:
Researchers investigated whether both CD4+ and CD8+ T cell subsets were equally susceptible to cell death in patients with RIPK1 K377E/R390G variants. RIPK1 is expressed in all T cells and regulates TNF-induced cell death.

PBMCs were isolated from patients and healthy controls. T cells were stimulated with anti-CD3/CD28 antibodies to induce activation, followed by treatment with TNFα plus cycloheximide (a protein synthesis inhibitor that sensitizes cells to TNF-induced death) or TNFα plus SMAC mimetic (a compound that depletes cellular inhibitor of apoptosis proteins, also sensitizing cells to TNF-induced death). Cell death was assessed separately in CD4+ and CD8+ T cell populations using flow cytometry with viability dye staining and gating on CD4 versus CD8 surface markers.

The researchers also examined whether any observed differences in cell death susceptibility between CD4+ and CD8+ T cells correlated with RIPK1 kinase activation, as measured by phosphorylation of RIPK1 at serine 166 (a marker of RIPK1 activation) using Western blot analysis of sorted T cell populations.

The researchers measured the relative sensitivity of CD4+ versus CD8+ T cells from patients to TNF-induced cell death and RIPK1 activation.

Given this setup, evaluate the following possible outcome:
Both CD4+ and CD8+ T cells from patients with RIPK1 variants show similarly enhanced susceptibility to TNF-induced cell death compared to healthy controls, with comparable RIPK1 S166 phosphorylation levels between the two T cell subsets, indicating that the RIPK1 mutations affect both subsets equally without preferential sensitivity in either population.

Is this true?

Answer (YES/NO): NO